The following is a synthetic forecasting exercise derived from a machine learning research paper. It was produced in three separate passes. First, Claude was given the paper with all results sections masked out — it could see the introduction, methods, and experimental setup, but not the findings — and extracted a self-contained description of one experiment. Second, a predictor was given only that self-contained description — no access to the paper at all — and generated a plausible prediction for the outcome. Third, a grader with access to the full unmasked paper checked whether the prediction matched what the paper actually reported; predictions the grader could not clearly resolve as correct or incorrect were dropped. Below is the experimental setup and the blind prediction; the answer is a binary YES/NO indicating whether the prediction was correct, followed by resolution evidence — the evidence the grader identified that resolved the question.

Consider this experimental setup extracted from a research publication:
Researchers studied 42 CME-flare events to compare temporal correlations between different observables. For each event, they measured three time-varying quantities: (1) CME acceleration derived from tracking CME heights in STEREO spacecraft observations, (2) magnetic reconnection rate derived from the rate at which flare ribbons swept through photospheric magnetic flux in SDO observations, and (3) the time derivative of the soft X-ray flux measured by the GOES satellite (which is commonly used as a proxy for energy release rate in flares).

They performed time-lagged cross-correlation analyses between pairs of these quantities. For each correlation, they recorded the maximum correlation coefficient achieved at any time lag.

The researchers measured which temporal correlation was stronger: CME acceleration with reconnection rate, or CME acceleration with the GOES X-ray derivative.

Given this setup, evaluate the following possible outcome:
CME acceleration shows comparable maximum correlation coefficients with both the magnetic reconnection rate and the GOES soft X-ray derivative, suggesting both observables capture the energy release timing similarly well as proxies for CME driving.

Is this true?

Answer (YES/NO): NO